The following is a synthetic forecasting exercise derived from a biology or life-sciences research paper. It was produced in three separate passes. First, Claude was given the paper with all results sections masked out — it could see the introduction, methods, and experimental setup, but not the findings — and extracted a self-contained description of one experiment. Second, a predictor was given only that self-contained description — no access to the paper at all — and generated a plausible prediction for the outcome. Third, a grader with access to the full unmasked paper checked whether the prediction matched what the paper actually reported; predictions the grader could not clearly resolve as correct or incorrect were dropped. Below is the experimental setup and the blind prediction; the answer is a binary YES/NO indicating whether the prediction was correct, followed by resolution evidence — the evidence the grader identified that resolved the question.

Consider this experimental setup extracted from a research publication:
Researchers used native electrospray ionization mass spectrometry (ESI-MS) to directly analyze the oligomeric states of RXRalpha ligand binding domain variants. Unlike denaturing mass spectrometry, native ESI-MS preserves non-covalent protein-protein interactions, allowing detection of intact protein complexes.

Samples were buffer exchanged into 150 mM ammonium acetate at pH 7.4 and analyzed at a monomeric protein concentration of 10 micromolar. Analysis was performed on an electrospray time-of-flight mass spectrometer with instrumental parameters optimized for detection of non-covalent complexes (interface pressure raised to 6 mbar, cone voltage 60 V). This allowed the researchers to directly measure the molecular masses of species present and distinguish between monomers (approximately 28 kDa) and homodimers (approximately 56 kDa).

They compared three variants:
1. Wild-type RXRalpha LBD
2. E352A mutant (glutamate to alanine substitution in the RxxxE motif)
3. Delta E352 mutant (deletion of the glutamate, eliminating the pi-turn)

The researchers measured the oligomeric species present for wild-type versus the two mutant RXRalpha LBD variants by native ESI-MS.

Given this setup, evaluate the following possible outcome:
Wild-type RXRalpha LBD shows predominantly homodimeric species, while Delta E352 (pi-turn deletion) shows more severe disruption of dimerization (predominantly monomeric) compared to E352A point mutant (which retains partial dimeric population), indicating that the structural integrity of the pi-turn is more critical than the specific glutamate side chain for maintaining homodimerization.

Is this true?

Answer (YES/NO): NO